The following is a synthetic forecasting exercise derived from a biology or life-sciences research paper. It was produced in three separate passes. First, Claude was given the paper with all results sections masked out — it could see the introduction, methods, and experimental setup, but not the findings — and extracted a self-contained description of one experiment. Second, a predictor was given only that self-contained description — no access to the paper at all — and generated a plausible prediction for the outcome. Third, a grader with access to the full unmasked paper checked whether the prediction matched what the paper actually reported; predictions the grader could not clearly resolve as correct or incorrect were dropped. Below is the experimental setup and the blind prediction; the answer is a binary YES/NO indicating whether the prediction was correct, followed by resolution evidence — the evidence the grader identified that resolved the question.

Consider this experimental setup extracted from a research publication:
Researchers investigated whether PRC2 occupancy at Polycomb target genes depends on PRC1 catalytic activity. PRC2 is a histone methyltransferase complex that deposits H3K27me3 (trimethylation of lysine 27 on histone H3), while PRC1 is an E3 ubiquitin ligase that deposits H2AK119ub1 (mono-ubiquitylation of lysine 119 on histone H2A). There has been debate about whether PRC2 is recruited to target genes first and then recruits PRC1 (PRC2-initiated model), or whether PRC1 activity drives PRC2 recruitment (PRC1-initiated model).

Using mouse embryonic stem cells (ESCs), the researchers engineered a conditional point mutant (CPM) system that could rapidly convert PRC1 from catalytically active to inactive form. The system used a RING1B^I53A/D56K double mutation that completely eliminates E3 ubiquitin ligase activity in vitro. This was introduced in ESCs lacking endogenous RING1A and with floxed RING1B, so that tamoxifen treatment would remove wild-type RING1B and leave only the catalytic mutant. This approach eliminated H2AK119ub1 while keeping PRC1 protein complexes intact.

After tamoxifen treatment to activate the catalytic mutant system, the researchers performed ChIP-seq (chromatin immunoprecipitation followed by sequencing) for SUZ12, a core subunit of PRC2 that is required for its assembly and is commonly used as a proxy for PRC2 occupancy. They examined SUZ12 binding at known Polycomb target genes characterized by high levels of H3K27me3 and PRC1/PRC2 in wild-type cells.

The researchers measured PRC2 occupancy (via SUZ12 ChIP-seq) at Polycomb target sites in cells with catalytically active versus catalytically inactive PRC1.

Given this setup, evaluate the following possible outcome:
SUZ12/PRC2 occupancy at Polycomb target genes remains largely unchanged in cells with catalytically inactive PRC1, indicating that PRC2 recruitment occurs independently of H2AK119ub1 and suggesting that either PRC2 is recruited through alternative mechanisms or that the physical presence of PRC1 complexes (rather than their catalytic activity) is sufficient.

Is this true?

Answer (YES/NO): NO